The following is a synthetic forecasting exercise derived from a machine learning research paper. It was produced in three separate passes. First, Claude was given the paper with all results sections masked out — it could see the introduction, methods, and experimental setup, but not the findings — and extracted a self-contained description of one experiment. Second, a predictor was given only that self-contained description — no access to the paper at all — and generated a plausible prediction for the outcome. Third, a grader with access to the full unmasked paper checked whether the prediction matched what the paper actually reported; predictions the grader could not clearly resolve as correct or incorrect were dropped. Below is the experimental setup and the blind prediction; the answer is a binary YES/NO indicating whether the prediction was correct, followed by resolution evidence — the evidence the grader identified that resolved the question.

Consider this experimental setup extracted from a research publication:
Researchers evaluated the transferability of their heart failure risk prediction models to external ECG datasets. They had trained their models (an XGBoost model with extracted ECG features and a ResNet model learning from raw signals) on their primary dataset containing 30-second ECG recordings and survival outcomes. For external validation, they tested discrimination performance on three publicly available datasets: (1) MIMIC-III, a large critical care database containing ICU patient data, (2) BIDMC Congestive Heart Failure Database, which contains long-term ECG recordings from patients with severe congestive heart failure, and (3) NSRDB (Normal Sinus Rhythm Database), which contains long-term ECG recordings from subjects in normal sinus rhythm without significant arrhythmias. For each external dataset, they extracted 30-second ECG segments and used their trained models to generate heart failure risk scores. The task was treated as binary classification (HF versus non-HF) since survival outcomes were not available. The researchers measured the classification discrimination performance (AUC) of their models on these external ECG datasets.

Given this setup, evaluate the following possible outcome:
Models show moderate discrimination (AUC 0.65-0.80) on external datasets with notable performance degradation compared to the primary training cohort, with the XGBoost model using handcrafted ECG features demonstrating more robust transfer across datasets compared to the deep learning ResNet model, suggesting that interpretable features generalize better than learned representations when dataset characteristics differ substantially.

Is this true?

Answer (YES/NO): NO